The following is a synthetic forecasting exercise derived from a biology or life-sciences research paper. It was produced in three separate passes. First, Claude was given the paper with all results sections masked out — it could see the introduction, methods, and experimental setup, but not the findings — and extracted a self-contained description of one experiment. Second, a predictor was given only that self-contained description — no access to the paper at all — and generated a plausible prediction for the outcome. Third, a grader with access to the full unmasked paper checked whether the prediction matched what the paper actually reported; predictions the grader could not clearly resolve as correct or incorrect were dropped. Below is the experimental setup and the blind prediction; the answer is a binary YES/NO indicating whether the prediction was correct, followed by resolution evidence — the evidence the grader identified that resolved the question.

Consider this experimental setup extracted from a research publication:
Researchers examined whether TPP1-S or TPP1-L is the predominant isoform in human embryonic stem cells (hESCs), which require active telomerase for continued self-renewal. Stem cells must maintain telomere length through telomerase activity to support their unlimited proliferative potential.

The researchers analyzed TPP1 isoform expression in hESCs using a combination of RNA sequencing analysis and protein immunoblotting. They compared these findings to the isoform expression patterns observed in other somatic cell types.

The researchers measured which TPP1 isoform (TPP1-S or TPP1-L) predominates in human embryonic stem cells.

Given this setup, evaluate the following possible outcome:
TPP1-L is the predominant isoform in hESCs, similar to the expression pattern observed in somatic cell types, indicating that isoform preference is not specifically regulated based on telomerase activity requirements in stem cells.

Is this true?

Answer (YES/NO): NO